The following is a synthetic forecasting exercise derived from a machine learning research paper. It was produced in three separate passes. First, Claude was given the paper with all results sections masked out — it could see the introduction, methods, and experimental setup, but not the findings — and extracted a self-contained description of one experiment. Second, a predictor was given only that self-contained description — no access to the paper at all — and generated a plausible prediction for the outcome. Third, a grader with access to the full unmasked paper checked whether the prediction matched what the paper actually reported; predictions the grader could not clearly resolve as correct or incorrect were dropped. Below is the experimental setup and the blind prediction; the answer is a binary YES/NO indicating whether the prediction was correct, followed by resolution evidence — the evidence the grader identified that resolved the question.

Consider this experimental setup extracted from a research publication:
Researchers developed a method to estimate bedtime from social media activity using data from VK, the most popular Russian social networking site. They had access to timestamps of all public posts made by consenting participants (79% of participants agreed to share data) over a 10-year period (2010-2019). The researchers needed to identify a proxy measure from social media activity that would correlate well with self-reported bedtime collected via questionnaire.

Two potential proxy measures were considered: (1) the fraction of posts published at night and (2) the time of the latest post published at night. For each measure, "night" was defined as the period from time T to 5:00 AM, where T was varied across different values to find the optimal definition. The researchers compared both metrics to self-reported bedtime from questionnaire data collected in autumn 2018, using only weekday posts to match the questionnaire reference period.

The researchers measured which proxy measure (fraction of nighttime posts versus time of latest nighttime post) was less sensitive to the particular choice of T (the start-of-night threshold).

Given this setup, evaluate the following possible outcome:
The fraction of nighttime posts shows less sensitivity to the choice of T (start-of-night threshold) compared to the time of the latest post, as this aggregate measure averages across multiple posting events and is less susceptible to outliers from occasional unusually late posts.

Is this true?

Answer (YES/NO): NO